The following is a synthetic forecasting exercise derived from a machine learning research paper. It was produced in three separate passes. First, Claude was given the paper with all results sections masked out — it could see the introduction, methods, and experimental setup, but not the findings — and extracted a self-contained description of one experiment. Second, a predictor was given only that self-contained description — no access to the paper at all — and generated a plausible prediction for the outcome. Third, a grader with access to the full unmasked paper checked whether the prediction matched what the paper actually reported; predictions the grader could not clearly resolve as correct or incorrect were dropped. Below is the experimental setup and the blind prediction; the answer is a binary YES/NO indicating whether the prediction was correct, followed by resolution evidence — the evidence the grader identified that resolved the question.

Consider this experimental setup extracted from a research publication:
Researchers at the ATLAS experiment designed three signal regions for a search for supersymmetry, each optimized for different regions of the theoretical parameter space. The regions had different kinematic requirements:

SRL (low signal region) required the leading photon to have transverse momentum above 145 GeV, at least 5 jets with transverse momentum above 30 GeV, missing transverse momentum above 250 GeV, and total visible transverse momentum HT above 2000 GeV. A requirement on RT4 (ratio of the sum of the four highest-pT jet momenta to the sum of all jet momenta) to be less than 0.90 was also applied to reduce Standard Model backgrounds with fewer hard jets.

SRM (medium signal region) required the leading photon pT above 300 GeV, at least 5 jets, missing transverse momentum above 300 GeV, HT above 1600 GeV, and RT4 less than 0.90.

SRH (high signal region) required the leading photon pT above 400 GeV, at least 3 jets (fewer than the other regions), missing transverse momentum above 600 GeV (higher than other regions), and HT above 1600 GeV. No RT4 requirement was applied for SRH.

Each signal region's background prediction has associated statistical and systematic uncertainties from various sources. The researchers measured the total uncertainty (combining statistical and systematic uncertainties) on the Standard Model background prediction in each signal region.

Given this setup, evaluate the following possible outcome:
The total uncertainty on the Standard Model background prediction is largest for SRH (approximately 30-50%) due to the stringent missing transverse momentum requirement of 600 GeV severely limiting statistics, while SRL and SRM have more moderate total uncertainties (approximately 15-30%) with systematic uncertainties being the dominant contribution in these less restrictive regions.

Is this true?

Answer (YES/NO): NO